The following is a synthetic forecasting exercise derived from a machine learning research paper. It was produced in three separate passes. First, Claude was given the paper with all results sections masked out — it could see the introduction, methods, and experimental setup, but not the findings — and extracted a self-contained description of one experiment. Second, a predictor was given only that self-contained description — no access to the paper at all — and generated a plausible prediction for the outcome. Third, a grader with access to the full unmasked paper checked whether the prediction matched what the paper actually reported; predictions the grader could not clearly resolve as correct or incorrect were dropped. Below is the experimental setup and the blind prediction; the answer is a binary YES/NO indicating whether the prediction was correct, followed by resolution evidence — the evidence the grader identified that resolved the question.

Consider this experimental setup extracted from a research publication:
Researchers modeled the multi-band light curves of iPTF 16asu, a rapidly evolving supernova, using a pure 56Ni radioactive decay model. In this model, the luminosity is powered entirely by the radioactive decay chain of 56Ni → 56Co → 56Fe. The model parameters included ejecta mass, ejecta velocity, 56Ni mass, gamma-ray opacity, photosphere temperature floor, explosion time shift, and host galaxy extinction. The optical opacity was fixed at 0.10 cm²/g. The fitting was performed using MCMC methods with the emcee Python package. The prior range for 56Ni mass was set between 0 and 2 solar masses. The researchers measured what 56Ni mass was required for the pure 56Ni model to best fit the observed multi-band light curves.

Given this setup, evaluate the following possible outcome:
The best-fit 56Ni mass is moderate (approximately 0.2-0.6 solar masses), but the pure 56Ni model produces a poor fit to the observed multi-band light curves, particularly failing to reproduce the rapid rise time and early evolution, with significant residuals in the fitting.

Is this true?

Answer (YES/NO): NO